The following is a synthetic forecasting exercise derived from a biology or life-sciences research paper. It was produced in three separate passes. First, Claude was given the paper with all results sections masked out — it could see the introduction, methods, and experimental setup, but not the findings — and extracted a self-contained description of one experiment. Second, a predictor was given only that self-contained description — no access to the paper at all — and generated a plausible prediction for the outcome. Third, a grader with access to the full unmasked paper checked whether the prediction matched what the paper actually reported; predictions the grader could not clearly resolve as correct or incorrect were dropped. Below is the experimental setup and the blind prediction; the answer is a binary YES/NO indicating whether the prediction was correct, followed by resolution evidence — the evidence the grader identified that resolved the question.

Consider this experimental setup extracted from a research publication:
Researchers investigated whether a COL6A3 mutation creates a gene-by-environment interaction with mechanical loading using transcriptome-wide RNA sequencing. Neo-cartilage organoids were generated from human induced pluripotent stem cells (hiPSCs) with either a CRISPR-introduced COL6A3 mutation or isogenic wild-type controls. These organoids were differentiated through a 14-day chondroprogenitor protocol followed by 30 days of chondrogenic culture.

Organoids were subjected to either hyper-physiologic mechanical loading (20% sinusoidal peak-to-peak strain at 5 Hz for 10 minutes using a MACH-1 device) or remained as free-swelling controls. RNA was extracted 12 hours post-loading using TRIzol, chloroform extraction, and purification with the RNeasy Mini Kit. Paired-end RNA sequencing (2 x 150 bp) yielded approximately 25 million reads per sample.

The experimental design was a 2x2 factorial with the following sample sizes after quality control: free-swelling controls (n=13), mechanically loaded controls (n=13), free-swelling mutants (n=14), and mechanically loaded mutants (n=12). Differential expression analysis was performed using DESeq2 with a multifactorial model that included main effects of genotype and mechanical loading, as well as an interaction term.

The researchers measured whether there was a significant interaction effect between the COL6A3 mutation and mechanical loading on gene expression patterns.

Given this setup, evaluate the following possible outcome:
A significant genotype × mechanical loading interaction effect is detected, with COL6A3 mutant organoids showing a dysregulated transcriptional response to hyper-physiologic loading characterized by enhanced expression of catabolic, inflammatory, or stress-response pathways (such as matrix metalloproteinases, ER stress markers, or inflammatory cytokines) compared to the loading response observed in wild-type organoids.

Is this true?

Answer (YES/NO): NO